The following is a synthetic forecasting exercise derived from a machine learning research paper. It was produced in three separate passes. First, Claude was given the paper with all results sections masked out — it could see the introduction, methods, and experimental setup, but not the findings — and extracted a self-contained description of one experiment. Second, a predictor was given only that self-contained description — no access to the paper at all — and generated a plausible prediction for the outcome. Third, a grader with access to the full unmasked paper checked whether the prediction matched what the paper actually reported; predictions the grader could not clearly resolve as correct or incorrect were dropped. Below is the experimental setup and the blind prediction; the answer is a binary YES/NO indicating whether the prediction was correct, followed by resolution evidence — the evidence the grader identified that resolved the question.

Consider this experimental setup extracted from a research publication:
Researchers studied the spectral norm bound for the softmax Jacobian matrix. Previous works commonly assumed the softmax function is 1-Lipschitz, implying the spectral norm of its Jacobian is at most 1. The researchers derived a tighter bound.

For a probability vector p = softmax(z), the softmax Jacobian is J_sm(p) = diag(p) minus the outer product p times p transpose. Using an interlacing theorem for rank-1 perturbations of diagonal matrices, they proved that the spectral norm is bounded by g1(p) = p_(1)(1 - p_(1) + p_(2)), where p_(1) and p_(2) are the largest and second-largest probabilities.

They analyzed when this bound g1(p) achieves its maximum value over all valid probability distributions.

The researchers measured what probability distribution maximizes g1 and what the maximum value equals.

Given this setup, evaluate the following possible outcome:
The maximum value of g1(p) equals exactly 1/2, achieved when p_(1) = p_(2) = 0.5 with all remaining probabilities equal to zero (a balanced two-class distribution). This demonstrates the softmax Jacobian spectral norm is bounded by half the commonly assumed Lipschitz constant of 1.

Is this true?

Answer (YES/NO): YES